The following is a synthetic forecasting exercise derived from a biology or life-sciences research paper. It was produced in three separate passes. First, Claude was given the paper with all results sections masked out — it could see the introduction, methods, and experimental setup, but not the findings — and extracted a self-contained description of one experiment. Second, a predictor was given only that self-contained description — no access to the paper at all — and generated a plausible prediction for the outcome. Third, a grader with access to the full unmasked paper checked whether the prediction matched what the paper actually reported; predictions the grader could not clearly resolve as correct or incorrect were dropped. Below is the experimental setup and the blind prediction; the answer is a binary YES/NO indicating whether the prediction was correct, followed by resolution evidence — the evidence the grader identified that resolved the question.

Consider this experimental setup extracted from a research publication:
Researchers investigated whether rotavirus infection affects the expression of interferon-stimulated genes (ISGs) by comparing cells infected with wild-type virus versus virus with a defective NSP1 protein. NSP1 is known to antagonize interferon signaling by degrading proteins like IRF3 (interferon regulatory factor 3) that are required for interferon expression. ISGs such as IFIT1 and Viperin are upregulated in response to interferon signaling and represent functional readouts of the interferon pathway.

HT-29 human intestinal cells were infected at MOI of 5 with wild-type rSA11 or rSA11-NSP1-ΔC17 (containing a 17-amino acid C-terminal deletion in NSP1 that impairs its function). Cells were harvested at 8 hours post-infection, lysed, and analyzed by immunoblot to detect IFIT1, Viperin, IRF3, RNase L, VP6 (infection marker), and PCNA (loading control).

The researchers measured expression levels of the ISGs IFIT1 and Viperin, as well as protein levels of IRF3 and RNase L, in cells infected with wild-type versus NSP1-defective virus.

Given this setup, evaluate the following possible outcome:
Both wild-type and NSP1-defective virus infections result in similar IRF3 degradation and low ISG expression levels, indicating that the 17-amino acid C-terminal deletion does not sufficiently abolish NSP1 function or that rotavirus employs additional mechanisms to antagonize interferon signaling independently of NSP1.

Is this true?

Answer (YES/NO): NO